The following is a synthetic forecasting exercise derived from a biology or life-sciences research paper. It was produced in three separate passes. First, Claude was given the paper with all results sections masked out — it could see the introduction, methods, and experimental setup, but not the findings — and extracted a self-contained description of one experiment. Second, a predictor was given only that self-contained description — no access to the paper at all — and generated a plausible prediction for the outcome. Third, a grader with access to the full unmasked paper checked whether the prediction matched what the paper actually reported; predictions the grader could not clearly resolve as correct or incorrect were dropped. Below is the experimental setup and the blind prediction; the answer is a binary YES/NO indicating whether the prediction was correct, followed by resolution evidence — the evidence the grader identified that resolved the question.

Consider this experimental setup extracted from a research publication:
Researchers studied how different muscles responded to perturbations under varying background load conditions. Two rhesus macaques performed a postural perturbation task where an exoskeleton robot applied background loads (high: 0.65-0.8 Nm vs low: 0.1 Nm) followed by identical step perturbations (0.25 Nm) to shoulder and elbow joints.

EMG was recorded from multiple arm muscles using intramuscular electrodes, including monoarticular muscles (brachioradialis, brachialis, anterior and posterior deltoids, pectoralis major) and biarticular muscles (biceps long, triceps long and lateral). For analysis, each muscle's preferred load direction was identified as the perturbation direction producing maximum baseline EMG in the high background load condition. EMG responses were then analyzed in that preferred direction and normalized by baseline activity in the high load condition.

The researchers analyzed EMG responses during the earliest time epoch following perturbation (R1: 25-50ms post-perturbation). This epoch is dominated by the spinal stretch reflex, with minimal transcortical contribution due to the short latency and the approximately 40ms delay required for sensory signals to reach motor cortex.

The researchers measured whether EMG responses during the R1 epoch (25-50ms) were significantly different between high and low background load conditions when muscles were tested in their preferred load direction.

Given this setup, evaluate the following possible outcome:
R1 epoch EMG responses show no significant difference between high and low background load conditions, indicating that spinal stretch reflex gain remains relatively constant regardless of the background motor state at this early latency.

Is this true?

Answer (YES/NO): NO